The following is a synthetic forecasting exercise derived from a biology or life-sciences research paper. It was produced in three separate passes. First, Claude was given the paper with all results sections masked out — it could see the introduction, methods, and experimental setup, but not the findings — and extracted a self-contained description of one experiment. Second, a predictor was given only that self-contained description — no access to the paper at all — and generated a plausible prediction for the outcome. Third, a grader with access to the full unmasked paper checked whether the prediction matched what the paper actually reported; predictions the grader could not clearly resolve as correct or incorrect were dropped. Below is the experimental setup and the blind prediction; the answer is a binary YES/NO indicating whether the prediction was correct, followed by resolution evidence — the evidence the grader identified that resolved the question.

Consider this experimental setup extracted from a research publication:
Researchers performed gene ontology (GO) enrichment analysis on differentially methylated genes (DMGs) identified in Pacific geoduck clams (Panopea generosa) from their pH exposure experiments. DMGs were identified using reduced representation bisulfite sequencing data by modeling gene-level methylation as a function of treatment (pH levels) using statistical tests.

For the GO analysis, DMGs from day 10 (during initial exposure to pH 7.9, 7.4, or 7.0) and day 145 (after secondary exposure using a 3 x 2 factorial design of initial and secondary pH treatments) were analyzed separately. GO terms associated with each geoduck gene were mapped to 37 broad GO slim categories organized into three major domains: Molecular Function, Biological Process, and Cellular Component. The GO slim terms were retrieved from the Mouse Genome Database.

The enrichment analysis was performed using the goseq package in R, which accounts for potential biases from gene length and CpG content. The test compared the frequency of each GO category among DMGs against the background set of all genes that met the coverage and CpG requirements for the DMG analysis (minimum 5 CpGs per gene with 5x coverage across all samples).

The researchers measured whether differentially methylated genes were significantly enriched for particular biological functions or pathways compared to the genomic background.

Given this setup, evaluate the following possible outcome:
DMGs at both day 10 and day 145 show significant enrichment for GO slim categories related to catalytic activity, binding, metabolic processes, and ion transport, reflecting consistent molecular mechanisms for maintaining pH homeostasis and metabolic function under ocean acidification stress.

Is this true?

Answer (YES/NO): NO